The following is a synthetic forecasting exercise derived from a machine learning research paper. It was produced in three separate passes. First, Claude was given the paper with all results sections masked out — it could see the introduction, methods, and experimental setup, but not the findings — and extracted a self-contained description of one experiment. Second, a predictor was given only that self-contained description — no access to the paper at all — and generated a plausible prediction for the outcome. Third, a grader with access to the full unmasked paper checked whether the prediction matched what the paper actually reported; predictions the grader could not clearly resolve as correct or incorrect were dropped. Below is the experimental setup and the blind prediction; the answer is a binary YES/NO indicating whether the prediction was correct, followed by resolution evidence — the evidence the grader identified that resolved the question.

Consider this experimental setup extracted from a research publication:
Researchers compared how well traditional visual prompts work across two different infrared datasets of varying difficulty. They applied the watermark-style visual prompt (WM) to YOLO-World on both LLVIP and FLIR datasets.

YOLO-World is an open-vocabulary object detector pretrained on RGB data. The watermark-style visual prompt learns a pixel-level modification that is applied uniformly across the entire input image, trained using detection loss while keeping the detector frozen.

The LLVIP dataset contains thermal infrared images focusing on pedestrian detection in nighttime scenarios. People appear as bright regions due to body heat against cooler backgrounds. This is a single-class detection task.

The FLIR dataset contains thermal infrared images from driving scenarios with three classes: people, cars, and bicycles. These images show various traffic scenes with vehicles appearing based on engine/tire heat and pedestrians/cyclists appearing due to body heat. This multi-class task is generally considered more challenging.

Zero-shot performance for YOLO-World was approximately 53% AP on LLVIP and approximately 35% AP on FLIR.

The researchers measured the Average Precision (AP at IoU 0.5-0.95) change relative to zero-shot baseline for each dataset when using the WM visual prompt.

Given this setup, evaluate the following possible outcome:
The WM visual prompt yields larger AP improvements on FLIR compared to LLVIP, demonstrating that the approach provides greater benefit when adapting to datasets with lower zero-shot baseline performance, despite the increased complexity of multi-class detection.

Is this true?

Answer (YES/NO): NO